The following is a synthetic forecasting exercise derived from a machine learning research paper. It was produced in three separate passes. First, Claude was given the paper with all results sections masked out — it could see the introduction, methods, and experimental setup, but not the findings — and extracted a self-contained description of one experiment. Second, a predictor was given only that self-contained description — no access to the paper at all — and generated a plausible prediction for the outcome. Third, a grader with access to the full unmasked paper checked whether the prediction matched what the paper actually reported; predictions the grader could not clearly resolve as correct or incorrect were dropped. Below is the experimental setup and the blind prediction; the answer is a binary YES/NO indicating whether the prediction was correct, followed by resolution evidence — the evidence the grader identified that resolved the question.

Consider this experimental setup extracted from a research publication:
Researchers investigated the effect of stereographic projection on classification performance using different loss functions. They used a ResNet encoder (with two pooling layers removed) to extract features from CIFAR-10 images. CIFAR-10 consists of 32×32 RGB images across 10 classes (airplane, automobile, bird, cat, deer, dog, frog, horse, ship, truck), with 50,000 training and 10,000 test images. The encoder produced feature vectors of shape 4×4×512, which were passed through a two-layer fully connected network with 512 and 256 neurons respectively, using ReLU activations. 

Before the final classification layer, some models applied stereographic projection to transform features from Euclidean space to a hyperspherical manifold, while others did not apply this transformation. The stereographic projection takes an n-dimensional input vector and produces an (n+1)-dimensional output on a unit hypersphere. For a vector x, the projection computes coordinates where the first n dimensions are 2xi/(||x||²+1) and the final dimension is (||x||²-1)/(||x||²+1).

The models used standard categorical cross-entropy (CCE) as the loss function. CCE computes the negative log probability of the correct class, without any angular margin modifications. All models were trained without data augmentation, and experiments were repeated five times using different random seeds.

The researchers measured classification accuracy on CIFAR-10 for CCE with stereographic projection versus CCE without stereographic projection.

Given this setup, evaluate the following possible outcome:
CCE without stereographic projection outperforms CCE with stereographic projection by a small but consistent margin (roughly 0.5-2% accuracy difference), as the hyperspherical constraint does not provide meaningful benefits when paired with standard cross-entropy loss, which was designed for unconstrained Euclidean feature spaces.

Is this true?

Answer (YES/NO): NO